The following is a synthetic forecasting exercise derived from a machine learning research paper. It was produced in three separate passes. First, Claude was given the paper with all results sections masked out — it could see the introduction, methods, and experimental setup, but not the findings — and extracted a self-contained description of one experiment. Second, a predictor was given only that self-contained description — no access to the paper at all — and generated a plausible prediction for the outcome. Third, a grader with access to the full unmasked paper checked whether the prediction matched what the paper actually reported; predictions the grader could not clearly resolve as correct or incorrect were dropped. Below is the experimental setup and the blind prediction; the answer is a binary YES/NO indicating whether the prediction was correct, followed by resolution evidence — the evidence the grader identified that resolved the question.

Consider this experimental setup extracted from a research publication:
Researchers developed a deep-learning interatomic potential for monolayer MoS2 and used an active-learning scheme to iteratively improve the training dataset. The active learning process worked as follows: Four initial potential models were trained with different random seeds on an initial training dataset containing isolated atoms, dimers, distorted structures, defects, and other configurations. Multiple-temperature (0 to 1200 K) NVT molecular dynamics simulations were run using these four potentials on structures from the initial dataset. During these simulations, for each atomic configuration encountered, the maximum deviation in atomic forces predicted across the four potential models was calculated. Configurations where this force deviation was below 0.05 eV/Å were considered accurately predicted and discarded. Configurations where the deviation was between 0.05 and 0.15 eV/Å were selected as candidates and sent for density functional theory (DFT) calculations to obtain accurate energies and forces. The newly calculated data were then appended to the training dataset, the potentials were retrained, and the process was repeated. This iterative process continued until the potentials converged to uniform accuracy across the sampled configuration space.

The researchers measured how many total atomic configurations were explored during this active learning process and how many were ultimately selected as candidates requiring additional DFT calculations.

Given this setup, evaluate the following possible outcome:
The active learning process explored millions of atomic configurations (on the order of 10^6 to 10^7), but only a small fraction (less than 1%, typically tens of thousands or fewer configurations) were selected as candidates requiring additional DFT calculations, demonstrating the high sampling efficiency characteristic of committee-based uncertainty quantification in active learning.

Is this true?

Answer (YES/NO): NO